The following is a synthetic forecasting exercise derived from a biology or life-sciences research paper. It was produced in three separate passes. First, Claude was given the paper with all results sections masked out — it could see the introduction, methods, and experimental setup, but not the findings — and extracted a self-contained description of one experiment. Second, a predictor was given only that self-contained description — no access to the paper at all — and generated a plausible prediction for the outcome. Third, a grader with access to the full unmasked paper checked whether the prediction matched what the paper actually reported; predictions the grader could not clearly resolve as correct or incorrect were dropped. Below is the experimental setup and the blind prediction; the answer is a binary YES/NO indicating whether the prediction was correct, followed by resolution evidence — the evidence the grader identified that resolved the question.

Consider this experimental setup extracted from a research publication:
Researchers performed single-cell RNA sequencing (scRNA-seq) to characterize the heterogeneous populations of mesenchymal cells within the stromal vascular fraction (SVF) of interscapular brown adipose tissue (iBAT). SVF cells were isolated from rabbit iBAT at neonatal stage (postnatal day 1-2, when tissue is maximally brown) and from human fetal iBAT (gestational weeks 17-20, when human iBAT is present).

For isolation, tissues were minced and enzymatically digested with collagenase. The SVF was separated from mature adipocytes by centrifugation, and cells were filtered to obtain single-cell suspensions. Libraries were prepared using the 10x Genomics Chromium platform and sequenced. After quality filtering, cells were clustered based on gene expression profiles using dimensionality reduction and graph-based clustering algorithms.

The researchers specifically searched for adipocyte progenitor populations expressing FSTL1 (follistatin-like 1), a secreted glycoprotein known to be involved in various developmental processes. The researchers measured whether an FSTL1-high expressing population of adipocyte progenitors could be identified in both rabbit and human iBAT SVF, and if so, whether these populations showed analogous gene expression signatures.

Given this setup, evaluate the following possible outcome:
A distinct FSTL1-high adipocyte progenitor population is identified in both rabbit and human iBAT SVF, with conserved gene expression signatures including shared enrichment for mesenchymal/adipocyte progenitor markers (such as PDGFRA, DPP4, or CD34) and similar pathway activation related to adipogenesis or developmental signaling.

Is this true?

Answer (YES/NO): NO